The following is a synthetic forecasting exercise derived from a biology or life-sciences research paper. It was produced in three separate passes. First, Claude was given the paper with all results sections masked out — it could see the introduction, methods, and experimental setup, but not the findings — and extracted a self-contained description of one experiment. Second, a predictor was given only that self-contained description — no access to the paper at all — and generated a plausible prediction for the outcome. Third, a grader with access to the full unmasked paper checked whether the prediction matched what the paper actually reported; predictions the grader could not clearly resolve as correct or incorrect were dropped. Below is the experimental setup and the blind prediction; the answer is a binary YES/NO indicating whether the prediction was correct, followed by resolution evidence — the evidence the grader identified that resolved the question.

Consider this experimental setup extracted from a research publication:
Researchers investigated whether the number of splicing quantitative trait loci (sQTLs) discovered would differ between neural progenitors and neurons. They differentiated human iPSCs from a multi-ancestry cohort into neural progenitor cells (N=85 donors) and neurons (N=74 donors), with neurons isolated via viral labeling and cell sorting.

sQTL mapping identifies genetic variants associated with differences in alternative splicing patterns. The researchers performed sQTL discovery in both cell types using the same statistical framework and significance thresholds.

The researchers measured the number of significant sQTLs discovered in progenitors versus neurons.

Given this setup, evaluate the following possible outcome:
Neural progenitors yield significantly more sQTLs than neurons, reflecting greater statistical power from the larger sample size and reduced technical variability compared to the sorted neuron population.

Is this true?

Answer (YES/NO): YES